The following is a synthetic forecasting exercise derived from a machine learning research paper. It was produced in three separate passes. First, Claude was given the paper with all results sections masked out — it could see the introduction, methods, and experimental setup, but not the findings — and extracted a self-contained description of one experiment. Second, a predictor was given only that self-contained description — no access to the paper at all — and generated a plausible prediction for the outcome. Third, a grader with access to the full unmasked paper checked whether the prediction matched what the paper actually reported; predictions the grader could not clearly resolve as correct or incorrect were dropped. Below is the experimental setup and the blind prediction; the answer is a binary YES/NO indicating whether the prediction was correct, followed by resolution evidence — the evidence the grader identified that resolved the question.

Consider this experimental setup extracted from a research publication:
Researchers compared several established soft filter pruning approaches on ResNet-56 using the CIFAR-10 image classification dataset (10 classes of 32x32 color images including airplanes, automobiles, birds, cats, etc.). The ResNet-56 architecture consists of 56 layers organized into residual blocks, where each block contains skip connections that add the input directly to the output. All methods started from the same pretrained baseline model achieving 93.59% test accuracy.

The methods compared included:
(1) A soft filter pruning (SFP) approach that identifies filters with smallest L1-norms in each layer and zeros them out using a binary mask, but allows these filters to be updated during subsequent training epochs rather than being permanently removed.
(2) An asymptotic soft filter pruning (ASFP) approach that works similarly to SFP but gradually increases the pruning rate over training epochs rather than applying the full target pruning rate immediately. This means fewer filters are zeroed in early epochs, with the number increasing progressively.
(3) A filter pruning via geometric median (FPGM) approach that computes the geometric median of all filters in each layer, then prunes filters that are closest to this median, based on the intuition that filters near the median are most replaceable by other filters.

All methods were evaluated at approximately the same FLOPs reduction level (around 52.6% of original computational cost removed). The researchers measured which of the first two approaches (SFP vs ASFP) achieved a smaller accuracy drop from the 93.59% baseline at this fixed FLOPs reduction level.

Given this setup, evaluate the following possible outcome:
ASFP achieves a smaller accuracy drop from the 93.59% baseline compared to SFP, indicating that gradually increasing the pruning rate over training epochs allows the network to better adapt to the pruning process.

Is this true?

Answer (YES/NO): YES